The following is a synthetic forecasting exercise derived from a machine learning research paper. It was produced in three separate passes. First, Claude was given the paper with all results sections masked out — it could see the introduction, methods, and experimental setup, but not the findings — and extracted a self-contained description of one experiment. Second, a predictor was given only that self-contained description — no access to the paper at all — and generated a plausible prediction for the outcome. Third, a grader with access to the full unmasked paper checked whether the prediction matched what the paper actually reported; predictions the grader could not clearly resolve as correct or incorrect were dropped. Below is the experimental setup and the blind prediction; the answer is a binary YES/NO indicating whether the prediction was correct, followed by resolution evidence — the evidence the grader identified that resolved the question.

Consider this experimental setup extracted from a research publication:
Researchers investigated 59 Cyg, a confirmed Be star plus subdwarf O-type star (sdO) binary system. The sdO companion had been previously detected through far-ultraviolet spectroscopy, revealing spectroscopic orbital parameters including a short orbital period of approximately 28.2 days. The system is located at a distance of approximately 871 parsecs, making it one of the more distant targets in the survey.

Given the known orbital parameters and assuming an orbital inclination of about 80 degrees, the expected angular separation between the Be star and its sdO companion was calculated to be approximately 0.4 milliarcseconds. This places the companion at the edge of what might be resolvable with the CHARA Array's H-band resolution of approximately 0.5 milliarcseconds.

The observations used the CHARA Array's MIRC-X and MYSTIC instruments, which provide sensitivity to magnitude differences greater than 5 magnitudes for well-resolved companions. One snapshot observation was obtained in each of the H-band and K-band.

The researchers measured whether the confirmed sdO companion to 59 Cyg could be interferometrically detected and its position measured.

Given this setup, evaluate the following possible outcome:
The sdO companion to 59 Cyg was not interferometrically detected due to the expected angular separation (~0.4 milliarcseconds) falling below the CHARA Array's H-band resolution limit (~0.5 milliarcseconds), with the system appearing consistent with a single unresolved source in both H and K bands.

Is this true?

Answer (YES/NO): NO